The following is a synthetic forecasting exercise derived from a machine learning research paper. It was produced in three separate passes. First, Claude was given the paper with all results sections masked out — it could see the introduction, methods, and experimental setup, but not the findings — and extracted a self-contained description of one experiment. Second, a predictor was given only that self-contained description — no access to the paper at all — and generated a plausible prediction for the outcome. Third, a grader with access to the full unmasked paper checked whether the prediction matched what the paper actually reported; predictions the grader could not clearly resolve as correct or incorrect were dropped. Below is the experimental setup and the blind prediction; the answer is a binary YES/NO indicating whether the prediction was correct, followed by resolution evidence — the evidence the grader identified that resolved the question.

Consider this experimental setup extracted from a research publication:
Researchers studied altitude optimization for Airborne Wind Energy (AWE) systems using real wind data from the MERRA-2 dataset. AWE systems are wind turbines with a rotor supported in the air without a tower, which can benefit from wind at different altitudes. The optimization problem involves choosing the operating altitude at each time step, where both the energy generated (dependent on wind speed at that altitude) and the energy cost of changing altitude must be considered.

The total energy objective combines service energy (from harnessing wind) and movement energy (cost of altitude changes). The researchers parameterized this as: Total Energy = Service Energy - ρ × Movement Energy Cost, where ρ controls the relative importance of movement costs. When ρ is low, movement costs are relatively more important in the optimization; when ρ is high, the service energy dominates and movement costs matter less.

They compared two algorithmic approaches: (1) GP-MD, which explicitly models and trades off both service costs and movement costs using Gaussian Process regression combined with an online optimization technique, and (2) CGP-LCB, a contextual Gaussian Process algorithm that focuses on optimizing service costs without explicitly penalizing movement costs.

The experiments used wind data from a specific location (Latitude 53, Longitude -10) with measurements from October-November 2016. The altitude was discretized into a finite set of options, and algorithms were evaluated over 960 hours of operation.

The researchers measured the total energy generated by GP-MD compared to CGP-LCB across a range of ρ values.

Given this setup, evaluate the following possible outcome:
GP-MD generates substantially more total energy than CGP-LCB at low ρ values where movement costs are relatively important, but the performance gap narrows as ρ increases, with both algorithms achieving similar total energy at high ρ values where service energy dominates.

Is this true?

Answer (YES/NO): YES